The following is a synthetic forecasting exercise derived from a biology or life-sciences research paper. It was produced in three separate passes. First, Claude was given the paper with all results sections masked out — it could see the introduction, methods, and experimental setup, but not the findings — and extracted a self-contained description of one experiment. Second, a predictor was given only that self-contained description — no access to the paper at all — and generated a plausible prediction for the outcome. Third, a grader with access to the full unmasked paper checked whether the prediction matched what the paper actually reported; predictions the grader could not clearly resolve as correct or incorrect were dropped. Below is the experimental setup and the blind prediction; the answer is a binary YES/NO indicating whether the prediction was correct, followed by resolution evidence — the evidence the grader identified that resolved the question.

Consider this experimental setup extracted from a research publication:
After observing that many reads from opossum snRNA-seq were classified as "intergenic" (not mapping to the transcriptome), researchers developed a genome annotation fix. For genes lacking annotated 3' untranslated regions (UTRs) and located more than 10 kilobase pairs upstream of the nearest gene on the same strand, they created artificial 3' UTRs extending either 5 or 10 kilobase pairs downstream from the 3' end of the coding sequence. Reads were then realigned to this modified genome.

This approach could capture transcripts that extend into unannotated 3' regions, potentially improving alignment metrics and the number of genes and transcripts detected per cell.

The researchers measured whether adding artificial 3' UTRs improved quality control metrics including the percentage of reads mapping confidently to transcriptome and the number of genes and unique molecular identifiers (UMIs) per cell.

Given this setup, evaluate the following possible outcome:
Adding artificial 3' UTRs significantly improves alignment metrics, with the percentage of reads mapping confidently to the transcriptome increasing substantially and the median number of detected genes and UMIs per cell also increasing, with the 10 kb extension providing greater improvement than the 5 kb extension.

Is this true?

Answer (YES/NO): NO